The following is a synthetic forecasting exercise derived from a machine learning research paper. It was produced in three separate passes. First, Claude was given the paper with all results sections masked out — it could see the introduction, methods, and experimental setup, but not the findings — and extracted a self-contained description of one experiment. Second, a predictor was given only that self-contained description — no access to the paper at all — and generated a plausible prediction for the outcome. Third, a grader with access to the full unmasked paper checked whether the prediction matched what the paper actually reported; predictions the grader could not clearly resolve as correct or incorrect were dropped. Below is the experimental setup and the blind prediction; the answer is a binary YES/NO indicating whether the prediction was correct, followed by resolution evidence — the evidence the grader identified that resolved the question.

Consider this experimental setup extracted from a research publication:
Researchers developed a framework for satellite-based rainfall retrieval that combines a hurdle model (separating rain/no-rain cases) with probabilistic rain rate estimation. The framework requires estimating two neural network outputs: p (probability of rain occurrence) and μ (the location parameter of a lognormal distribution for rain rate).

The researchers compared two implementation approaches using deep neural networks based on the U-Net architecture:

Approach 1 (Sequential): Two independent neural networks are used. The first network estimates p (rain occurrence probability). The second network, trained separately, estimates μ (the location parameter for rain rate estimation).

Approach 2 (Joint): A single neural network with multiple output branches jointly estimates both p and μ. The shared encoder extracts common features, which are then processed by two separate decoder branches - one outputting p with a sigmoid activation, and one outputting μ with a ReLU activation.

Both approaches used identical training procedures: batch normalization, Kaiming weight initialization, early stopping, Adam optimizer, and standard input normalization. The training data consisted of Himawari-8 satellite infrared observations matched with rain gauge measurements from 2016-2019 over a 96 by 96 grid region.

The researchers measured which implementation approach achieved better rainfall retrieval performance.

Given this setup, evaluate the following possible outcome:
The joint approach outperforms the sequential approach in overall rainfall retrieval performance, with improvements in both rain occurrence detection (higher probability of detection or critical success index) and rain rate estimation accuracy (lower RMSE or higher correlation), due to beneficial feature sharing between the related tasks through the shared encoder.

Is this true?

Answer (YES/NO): YES